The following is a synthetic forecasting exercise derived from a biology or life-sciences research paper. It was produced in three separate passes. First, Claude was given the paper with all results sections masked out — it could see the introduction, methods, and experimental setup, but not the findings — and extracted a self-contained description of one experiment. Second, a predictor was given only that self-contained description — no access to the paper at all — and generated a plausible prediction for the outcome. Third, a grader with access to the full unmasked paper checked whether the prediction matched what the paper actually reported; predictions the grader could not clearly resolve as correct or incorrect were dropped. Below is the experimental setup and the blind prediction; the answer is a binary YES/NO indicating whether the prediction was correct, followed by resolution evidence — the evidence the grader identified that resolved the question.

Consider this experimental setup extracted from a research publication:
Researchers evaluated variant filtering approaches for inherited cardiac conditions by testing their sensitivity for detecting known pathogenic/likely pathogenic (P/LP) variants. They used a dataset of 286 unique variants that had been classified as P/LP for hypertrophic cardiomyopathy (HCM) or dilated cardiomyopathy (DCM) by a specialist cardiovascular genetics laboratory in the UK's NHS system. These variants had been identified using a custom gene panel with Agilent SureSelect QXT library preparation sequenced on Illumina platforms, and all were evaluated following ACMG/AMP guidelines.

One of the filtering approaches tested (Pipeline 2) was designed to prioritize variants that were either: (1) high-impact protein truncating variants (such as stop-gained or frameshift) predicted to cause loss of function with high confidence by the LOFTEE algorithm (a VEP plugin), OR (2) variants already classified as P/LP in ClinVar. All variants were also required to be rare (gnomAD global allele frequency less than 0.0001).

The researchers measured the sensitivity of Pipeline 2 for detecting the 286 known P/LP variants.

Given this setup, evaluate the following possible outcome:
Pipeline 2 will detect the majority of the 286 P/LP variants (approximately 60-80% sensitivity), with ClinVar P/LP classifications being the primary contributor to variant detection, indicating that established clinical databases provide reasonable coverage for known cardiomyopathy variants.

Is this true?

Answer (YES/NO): YES